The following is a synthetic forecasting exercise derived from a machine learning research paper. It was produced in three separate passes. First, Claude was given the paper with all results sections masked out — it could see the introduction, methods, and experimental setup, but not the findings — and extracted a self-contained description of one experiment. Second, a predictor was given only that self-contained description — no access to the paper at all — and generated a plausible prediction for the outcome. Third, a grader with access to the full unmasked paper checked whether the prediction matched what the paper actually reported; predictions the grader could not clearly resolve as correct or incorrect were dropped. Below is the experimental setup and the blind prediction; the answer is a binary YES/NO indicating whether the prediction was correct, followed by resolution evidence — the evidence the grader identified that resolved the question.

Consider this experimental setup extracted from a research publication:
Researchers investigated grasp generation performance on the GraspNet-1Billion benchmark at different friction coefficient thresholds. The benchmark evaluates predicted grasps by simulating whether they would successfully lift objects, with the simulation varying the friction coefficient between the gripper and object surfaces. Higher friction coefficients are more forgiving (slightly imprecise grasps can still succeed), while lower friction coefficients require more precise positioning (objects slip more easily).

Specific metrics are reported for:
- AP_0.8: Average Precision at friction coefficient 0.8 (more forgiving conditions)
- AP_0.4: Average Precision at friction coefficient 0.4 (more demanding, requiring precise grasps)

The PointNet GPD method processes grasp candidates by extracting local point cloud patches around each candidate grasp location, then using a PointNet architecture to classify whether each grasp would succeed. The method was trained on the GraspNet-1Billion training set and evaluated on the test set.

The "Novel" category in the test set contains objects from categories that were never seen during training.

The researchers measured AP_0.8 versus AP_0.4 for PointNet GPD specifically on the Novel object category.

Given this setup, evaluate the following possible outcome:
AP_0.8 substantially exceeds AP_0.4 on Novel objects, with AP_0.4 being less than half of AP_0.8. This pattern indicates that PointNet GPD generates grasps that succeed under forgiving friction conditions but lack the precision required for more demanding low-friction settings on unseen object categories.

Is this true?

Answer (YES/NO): YES